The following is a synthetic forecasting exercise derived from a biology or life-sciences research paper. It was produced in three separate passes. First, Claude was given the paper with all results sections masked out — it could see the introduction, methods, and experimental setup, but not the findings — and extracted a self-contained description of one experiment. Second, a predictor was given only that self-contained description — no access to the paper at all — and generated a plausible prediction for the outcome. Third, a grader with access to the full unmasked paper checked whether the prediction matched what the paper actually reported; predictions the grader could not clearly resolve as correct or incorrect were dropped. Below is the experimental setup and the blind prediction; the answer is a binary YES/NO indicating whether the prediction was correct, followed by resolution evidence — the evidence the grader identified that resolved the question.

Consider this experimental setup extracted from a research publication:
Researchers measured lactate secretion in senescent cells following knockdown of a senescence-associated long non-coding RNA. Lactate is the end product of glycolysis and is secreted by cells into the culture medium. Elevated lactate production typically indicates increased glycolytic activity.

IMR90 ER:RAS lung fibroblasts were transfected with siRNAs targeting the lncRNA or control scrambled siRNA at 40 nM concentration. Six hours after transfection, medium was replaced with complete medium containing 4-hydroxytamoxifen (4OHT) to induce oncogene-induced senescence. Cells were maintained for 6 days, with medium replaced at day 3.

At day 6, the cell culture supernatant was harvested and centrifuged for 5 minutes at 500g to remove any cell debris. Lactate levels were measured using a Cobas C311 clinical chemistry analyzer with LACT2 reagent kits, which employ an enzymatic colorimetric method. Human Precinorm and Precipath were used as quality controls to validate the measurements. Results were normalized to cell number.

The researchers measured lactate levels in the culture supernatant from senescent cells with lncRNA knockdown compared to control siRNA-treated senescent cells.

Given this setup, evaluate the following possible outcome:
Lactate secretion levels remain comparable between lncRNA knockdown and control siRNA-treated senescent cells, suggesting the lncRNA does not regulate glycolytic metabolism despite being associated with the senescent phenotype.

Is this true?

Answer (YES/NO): NO